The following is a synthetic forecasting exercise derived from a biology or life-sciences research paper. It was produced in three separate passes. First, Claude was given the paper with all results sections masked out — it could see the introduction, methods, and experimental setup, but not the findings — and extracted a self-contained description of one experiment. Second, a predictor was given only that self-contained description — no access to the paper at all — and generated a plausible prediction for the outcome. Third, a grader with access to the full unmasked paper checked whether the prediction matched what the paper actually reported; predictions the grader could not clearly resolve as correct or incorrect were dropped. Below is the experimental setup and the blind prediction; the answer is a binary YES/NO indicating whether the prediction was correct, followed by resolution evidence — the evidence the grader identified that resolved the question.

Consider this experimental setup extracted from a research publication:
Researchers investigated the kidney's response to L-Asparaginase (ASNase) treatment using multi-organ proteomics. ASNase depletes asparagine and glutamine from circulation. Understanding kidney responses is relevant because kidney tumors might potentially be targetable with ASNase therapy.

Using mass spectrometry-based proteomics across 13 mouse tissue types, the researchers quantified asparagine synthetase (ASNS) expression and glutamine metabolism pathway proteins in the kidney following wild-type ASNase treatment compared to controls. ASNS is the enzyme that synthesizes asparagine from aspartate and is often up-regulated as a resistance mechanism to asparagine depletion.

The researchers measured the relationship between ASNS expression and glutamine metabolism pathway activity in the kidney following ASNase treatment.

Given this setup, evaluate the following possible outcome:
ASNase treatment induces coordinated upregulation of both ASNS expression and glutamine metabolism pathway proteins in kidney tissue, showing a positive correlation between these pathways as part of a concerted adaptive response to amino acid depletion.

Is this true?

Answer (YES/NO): NO